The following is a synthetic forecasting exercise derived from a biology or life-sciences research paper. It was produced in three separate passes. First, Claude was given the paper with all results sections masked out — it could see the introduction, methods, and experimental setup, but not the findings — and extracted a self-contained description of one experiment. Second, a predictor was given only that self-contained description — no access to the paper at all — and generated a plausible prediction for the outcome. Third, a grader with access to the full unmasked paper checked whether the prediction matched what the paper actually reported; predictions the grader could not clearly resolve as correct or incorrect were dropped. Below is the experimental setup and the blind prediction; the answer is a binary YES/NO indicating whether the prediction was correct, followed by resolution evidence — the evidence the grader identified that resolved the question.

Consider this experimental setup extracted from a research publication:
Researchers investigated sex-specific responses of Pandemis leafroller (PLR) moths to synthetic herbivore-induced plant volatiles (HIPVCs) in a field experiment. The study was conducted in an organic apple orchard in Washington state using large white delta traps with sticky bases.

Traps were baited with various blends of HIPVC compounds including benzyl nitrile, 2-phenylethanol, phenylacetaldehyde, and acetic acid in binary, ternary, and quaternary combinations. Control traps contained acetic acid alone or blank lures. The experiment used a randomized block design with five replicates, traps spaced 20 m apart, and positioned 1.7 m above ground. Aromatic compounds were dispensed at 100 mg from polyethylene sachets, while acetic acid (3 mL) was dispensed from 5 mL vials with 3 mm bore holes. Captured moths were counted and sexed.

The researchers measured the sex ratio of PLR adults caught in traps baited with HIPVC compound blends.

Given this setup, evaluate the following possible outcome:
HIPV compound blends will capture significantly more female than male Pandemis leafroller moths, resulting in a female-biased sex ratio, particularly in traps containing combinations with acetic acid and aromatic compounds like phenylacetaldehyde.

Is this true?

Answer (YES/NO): NO